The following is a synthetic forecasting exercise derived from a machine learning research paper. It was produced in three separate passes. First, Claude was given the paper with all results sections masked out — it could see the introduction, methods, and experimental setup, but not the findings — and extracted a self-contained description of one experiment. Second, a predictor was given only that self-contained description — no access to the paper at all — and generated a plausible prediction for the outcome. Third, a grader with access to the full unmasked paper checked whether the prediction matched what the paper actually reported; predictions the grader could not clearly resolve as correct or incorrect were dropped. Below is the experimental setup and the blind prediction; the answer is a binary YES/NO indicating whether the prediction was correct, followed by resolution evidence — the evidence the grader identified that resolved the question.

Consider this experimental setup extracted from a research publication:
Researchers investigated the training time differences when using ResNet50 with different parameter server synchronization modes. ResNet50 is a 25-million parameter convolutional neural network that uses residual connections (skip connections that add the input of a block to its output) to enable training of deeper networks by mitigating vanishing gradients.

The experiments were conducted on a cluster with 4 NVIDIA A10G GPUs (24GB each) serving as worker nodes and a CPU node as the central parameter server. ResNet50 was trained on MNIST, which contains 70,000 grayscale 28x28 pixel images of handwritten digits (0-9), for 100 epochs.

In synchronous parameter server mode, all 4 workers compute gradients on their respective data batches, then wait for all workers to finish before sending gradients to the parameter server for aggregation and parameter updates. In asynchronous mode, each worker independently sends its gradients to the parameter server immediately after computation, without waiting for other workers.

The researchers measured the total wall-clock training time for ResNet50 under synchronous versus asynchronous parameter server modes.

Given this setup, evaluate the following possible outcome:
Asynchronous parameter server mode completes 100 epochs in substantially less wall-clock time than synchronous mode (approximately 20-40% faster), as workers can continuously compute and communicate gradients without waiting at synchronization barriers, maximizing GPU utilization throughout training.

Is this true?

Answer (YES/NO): NO